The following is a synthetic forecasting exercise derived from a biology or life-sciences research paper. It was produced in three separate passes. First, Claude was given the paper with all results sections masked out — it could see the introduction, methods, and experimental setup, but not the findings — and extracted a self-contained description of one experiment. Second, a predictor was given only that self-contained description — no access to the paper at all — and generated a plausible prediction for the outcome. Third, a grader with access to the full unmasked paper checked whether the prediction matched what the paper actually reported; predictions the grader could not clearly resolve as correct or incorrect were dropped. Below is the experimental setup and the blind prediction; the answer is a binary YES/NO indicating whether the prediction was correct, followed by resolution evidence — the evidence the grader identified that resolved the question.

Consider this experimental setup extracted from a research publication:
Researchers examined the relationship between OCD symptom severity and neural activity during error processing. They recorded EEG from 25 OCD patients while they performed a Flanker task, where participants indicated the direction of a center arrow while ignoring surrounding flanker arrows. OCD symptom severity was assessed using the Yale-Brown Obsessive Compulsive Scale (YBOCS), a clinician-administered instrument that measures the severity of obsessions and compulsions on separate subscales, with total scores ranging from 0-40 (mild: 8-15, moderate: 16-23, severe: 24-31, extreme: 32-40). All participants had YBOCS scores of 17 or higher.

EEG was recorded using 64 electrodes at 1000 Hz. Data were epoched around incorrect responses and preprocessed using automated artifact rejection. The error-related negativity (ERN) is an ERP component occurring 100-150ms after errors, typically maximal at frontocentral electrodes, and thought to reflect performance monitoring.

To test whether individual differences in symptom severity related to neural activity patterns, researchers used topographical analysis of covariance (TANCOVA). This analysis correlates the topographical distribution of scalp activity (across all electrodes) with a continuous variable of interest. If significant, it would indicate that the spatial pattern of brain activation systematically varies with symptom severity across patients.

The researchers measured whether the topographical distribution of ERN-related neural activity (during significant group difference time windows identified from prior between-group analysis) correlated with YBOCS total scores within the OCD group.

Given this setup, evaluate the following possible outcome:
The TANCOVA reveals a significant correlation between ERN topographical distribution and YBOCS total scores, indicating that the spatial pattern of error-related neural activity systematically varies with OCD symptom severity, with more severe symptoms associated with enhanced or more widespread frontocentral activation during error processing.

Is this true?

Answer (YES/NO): NO